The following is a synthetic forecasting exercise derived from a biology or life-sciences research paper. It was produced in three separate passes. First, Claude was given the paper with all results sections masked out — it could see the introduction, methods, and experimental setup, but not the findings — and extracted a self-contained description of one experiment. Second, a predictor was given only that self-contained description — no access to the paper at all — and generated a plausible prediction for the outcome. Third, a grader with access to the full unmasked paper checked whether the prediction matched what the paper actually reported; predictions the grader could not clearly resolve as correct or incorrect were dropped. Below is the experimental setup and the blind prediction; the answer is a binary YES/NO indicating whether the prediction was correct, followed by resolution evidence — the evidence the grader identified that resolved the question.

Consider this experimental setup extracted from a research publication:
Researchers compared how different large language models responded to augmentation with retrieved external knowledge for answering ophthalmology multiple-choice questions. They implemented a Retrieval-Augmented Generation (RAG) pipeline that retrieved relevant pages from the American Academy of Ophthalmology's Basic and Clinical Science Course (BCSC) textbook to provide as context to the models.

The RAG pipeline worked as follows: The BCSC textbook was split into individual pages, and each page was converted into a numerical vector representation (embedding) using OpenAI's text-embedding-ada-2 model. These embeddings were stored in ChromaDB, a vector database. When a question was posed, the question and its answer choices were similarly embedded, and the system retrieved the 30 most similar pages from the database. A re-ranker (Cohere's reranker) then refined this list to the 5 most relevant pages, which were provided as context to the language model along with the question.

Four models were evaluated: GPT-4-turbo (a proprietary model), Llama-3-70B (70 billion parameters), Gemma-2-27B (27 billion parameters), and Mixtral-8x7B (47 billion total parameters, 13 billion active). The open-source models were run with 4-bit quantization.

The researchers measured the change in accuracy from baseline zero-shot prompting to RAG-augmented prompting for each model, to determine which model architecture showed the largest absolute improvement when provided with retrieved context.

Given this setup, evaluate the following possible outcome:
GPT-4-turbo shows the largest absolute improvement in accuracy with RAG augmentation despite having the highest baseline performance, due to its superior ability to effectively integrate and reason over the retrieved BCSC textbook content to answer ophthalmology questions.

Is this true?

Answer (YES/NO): NO